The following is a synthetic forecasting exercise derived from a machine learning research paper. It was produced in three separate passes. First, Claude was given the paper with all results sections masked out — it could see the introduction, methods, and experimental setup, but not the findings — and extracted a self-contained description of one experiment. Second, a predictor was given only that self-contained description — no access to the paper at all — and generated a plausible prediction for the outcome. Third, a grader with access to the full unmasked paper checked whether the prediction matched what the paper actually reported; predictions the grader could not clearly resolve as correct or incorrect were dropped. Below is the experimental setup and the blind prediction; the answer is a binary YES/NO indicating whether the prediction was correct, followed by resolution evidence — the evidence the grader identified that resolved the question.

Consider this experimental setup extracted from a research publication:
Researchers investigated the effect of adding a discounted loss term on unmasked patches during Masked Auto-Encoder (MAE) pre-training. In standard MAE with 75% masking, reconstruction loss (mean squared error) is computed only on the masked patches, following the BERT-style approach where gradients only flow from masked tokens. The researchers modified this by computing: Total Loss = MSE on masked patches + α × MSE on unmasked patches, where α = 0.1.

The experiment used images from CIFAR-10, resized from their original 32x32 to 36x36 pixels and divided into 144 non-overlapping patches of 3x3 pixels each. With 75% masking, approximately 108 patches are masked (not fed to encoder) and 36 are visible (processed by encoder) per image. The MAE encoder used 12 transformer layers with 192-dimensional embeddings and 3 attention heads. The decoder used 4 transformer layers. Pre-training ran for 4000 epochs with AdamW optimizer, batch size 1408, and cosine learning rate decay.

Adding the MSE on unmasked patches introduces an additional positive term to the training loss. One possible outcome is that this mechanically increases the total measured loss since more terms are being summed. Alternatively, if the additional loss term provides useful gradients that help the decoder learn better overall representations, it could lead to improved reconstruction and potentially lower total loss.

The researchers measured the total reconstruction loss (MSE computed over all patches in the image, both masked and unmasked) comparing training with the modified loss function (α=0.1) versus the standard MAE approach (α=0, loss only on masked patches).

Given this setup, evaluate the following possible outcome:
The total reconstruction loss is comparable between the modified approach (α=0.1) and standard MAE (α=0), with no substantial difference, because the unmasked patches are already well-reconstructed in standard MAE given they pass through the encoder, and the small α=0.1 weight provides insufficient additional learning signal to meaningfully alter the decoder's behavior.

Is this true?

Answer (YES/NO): NO